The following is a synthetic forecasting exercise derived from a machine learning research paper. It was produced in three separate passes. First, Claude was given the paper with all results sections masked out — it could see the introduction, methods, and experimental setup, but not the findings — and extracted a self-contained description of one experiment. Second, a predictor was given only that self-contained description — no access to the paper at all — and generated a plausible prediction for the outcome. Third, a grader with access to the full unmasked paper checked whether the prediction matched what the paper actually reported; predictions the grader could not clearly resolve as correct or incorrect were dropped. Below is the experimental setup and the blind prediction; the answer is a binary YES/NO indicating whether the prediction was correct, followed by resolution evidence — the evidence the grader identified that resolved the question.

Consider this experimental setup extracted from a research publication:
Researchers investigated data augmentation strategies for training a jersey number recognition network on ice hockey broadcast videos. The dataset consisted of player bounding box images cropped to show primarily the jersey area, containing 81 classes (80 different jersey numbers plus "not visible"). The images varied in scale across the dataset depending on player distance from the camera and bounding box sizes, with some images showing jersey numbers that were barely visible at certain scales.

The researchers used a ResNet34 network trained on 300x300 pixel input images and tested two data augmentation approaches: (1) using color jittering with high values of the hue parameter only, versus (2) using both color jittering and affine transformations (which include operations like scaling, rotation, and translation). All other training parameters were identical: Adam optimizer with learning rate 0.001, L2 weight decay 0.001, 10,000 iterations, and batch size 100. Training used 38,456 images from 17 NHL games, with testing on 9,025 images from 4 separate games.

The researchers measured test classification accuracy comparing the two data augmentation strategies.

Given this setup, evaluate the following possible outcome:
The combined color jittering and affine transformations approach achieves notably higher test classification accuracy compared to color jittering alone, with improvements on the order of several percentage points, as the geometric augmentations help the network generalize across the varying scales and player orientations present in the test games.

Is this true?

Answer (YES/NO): NO